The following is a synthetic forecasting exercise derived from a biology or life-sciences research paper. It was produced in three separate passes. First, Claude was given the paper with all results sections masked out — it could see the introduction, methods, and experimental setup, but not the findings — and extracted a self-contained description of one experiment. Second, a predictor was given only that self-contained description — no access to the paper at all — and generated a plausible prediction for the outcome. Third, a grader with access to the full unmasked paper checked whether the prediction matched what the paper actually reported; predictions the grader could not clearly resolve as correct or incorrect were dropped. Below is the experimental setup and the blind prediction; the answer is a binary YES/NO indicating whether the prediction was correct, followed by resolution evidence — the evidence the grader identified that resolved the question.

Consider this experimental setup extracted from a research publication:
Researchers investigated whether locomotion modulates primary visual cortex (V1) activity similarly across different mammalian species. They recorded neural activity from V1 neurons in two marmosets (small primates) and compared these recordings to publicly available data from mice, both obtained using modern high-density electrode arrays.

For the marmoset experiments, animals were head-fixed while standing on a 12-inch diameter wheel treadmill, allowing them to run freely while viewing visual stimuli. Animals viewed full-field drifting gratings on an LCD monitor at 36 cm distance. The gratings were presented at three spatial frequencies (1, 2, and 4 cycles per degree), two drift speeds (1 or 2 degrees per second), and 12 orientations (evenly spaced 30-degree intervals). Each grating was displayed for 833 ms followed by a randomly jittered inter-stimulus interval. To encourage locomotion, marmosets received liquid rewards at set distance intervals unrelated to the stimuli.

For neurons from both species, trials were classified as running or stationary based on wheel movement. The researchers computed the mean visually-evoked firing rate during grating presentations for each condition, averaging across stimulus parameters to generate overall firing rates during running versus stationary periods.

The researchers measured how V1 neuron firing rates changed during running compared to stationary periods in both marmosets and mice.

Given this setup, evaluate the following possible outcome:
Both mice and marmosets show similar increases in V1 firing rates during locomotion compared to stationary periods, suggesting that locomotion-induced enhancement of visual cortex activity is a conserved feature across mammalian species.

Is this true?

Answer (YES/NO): NO